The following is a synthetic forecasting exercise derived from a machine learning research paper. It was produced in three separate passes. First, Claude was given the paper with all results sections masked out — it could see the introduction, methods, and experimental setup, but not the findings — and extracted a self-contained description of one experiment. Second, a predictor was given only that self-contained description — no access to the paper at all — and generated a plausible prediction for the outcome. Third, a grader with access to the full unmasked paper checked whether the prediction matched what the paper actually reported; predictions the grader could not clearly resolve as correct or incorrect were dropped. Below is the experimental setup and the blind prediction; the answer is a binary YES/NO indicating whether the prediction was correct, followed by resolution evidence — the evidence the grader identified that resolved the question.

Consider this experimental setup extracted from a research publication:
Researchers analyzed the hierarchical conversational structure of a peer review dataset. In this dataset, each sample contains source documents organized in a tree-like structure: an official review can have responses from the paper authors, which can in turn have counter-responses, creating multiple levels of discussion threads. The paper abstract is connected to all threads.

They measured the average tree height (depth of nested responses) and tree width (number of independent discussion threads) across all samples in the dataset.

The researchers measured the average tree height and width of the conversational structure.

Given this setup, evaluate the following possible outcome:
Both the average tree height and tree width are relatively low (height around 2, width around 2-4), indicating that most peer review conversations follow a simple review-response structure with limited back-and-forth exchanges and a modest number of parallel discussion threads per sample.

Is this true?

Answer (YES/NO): NO